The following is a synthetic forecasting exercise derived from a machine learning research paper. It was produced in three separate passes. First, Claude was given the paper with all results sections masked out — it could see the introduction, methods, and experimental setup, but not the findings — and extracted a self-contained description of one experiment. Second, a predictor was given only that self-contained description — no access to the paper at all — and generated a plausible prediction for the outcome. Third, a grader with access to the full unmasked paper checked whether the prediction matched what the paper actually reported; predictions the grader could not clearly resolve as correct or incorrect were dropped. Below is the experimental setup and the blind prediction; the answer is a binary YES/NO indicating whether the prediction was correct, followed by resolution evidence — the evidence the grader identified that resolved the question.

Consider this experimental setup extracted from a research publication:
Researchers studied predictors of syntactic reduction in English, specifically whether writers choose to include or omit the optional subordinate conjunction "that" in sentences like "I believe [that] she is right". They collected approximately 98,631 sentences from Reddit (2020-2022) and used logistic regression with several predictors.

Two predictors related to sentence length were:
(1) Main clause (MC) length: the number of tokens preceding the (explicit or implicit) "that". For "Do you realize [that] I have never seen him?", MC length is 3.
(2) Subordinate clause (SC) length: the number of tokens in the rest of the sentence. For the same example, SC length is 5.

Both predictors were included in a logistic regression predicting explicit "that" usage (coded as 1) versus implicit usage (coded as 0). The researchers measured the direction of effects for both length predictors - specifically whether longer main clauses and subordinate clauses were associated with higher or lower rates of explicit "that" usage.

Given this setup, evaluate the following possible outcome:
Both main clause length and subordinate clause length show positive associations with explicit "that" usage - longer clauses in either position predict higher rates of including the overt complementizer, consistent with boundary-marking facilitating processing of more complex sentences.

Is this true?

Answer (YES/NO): YES